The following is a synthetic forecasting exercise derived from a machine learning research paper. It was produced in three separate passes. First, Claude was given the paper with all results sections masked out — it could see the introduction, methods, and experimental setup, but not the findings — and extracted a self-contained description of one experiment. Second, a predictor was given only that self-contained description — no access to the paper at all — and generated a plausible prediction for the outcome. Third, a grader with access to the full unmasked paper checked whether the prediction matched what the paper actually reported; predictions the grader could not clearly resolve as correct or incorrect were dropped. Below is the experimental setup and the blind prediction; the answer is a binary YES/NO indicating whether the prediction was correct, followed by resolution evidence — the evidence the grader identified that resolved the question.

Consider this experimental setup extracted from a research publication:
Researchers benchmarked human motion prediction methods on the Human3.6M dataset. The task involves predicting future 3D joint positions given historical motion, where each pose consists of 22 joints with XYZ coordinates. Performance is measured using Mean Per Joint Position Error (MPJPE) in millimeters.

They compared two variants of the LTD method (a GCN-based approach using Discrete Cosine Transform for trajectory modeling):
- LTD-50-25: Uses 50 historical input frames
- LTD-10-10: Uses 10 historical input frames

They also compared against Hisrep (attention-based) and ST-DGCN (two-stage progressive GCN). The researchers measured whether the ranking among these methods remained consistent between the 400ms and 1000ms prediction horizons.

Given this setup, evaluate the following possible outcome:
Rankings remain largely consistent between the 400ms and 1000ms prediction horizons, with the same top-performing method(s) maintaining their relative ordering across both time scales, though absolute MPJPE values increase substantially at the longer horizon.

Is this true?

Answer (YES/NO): NO